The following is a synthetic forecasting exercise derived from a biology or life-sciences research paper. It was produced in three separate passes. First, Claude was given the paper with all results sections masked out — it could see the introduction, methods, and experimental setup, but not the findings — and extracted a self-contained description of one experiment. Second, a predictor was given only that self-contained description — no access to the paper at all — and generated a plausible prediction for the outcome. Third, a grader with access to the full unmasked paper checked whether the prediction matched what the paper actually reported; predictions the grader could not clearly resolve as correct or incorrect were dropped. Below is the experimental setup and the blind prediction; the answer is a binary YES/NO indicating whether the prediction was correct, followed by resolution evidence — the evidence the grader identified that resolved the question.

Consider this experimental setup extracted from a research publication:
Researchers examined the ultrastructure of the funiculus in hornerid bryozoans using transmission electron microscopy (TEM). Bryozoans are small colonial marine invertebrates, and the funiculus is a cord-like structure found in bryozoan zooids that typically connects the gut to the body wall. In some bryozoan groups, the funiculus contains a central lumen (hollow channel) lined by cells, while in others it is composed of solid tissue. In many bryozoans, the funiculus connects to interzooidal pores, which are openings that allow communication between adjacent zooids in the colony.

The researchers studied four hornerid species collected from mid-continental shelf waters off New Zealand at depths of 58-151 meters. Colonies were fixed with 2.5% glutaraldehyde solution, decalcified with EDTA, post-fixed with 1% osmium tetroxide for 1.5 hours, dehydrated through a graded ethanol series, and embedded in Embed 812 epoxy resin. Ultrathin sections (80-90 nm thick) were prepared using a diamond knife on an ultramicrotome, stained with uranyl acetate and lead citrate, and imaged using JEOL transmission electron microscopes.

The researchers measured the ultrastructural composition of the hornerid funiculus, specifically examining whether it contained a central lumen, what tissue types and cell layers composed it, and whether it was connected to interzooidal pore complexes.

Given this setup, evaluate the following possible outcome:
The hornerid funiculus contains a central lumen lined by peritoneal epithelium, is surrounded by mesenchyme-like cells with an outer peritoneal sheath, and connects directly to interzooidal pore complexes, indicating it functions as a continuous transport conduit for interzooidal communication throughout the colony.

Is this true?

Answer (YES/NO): NO